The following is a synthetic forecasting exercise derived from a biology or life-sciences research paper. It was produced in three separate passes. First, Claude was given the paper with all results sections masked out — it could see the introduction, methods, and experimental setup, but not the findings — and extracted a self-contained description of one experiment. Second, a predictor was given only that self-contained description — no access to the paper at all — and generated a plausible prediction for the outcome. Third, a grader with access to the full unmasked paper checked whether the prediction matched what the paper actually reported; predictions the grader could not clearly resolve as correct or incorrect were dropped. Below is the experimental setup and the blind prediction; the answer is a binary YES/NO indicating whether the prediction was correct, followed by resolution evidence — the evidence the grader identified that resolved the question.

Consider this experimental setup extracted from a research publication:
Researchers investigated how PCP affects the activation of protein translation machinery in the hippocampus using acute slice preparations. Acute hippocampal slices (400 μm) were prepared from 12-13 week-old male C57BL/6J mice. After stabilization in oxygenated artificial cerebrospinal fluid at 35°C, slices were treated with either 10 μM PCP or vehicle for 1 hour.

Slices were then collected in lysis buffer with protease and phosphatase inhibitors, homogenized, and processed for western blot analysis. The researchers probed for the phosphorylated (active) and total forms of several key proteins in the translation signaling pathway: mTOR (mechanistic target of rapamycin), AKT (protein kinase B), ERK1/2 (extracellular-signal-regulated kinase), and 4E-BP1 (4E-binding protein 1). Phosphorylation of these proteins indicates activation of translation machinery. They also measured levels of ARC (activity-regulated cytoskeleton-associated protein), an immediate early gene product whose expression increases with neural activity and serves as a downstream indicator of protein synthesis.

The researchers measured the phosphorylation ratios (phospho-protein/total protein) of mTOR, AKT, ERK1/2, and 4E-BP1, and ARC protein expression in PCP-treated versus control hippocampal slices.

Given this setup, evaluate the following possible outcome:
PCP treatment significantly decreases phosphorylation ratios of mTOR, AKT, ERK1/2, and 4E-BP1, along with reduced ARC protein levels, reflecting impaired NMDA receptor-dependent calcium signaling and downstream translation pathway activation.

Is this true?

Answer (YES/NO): NO